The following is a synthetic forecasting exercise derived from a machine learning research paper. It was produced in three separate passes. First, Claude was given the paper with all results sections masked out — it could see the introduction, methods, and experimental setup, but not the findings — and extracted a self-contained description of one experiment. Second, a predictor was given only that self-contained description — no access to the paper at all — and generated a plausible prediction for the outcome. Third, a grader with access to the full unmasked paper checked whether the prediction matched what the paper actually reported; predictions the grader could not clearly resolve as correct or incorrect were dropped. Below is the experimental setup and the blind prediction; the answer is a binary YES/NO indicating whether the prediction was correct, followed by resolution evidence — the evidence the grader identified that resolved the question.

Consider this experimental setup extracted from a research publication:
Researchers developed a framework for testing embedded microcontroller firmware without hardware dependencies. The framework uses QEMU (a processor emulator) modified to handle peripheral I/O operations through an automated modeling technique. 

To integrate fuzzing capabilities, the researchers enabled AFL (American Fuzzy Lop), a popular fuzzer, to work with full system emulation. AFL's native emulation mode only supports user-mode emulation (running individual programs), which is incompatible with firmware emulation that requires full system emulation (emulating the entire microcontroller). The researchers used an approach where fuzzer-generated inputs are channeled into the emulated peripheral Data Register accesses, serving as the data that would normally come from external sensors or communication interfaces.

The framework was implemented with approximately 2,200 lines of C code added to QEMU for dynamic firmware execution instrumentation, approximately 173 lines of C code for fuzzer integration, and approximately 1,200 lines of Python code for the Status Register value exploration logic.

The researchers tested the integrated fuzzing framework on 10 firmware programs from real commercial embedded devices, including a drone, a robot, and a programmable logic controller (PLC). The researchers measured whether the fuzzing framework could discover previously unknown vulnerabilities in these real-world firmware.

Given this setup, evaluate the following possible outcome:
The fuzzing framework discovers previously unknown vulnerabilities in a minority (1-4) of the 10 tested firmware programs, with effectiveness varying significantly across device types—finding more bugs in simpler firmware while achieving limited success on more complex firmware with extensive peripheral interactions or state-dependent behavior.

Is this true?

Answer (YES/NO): NO